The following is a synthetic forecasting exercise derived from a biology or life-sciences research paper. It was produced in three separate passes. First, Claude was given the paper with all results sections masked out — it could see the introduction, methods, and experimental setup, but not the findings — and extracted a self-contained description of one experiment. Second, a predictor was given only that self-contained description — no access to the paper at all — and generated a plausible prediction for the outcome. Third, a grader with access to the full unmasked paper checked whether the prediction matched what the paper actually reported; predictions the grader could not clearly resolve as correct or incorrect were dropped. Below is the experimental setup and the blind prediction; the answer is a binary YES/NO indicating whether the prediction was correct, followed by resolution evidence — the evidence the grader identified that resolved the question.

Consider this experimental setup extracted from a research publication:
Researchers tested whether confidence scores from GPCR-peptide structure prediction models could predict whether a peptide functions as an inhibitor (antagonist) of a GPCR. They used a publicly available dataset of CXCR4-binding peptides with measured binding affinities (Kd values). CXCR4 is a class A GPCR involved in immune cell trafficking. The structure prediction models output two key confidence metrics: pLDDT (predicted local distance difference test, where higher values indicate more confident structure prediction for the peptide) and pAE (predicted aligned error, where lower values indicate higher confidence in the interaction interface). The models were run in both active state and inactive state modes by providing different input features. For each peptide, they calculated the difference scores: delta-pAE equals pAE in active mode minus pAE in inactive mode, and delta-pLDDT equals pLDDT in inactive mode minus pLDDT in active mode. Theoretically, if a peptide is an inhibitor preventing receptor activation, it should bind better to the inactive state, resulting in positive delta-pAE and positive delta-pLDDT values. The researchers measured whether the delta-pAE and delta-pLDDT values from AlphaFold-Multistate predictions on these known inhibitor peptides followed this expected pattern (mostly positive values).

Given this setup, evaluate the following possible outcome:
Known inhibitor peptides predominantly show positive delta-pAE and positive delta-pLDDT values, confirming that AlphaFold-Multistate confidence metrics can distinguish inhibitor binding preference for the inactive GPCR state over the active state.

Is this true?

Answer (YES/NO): NO